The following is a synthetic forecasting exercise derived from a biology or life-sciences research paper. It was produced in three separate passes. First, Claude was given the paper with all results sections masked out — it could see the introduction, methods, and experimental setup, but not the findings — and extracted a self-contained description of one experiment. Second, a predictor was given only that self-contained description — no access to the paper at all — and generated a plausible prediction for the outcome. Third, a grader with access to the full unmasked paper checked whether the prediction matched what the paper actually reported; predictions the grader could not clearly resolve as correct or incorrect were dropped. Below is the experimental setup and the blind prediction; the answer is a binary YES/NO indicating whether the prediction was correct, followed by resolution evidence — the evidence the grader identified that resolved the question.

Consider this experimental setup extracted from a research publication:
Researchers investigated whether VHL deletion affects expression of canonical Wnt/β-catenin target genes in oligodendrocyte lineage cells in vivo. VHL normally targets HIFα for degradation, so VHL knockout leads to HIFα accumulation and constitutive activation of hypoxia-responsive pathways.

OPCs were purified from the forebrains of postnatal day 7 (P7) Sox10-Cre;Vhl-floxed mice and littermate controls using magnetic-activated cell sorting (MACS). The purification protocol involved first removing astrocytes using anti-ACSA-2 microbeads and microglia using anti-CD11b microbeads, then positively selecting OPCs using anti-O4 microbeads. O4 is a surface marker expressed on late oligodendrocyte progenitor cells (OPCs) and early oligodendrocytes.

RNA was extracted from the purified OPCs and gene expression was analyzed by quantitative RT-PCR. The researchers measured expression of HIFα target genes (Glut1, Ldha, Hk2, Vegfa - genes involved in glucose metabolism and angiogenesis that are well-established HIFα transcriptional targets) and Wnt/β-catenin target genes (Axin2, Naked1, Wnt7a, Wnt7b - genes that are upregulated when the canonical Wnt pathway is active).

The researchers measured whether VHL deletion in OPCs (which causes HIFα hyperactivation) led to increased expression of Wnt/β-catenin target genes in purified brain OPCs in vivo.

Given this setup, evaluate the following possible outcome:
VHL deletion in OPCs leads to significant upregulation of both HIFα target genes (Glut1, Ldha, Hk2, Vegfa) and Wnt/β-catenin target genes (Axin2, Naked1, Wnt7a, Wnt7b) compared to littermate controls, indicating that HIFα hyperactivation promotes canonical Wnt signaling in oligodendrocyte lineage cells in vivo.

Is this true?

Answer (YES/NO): NO